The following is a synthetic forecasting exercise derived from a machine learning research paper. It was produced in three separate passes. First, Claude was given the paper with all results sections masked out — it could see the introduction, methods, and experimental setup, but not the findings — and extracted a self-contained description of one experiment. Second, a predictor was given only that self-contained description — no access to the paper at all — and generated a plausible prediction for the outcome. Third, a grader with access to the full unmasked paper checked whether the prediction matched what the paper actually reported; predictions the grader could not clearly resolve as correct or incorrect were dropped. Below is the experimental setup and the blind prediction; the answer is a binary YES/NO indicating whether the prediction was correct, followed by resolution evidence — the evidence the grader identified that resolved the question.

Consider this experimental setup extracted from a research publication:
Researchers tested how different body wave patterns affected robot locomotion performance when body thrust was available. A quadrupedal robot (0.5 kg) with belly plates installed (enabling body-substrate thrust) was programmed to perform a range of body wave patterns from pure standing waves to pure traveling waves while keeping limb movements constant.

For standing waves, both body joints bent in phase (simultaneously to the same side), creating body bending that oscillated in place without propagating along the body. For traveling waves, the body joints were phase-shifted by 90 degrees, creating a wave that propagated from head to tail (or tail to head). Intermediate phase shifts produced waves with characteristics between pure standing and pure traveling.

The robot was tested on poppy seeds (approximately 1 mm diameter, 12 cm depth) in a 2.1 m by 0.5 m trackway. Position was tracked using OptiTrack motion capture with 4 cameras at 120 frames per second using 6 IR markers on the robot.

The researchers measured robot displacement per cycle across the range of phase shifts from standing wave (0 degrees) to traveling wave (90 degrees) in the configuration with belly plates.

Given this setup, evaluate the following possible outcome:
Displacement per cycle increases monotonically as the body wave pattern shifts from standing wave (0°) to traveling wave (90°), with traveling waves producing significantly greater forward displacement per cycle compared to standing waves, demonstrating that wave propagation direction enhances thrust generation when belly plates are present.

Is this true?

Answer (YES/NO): YES